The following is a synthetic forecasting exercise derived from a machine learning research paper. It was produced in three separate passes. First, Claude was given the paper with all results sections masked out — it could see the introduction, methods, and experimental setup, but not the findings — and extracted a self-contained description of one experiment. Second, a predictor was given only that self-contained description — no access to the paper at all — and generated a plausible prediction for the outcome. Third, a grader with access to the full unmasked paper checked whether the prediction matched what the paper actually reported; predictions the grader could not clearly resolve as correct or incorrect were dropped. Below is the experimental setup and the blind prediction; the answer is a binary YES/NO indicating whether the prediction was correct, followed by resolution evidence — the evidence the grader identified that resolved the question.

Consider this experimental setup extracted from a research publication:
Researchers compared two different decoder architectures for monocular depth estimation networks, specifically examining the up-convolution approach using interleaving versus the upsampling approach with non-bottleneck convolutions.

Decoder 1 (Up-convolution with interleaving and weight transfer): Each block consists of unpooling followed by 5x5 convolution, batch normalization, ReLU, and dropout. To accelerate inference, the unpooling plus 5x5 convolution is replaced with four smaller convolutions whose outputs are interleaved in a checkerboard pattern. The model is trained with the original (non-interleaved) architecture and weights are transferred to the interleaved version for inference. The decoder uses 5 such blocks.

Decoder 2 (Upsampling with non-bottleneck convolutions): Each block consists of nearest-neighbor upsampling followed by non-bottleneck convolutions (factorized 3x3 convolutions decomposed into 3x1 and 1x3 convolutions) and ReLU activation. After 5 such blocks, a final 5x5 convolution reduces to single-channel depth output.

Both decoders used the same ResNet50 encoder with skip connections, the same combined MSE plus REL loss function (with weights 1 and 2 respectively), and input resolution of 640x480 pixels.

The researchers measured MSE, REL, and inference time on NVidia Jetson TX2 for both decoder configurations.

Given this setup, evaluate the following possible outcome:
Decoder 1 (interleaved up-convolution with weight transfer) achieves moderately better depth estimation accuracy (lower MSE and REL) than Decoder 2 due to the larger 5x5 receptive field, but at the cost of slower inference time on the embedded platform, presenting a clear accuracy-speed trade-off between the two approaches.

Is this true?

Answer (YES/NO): NO